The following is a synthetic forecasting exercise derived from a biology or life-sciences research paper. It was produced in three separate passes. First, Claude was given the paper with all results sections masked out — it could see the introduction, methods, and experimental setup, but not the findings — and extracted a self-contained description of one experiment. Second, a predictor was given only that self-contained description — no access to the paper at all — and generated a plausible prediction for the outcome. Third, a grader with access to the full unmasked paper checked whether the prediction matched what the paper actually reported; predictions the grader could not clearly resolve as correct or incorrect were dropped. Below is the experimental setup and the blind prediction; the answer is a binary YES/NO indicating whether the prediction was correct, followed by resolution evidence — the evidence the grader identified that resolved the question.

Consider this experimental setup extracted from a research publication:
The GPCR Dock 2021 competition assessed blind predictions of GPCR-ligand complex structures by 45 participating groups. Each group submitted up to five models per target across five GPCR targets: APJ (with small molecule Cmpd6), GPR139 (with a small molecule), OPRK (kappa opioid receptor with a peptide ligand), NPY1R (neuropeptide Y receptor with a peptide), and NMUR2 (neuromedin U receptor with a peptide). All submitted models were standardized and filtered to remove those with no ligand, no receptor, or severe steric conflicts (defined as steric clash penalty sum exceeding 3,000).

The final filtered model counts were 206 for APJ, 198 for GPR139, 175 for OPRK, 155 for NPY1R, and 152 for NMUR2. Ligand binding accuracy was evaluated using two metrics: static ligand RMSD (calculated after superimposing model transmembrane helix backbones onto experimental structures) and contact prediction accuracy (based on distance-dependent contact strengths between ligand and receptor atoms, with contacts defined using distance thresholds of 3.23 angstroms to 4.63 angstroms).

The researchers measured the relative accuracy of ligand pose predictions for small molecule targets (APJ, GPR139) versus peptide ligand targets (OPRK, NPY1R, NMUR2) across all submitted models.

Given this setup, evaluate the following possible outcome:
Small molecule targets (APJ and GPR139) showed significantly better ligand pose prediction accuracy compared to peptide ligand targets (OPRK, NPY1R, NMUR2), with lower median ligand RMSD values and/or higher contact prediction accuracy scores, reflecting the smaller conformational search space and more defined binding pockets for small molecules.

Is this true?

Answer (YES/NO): NO